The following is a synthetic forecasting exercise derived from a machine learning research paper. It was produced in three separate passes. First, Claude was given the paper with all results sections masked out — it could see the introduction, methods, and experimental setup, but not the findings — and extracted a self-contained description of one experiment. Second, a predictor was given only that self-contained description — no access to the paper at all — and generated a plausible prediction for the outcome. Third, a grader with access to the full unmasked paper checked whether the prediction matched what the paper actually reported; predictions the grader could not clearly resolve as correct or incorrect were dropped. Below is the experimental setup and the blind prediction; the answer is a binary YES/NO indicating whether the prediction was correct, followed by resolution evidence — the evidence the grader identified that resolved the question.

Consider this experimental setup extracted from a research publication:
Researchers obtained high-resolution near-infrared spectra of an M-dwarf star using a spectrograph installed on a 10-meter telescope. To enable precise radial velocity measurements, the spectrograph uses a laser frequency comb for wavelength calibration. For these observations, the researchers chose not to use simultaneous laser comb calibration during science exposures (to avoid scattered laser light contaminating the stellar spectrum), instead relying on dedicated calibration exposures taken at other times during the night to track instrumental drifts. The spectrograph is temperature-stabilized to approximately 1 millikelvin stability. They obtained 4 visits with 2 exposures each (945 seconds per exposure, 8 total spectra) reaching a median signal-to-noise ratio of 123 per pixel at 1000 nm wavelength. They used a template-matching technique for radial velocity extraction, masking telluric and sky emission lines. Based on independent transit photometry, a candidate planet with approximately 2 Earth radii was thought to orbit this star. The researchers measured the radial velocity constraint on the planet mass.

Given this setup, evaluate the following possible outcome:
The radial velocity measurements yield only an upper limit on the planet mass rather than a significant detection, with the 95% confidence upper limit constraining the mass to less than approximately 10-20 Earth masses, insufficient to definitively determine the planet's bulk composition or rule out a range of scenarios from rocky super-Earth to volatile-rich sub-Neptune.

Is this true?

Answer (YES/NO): NO